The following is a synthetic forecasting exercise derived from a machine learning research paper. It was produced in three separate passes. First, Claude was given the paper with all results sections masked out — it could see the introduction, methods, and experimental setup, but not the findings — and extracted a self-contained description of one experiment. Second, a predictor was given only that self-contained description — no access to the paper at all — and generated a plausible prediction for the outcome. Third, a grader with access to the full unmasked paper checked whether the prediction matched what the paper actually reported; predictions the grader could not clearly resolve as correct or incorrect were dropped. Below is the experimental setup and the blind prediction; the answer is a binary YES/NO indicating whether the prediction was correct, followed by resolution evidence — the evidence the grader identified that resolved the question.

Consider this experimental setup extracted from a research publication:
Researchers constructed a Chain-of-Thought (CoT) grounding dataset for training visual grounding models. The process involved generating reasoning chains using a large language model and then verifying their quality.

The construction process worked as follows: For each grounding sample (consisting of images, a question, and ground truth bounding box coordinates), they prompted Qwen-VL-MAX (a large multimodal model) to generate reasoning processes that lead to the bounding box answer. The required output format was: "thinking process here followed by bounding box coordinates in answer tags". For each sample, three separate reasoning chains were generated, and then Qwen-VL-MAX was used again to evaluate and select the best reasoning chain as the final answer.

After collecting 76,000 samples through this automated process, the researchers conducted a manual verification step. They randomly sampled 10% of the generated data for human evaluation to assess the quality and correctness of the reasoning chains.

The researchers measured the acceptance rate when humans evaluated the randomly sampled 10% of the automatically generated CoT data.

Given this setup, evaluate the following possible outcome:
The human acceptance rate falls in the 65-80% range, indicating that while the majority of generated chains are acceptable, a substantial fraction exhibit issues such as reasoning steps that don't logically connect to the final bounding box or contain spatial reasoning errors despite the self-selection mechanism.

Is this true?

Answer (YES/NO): NO